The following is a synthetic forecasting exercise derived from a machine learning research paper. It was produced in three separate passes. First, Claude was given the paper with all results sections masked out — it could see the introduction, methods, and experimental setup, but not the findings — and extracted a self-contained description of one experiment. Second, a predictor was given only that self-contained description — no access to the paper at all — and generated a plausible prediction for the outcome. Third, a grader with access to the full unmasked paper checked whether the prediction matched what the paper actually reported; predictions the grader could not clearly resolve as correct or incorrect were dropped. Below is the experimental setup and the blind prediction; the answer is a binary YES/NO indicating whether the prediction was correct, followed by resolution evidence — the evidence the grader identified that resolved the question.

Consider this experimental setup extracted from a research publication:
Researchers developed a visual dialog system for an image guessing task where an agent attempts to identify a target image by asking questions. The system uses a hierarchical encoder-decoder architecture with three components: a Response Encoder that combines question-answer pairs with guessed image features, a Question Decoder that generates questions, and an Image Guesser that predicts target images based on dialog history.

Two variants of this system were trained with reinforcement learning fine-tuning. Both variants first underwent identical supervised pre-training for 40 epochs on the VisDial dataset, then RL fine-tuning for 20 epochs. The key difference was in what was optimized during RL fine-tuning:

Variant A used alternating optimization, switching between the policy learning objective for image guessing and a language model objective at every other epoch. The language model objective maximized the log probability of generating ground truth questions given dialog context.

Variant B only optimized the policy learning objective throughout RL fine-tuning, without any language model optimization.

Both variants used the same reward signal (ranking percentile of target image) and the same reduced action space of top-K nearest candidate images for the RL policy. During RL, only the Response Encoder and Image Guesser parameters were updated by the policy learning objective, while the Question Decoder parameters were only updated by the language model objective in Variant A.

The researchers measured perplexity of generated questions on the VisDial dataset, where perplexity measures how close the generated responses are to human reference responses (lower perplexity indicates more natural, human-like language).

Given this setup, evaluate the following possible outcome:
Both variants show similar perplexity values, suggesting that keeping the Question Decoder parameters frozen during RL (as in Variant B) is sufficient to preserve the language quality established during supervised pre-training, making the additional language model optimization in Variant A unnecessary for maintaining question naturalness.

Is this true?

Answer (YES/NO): NO